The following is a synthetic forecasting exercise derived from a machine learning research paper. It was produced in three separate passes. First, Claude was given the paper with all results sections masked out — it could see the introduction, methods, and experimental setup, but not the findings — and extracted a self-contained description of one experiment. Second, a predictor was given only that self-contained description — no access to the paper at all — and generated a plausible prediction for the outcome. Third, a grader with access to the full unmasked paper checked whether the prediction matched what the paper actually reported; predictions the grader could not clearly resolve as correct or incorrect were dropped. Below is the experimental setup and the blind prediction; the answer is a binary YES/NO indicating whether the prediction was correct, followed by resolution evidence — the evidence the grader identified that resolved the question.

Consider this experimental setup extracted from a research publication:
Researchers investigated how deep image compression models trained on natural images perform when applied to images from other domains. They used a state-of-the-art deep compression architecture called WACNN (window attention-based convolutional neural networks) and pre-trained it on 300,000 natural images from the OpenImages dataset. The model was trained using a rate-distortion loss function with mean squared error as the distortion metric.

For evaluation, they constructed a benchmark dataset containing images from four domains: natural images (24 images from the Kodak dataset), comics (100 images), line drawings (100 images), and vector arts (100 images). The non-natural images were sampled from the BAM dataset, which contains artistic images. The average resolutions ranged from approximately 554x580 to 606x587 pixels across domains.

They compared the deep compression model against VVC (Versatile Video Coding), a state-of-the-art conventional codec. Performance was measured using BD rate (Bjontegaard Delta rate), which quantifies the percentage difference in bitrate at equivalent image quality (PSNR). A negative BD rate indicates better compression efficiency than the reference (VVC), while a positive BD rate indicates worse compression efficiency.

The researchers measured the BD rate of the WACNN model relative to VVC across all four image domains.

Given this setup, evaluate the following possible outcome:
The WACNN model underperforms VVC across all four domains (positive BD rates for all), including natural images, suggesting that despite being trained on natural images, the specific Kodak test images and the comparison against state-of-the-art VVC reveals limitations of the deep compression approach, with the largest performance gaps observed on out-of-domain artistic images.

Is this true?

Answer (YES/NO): NO